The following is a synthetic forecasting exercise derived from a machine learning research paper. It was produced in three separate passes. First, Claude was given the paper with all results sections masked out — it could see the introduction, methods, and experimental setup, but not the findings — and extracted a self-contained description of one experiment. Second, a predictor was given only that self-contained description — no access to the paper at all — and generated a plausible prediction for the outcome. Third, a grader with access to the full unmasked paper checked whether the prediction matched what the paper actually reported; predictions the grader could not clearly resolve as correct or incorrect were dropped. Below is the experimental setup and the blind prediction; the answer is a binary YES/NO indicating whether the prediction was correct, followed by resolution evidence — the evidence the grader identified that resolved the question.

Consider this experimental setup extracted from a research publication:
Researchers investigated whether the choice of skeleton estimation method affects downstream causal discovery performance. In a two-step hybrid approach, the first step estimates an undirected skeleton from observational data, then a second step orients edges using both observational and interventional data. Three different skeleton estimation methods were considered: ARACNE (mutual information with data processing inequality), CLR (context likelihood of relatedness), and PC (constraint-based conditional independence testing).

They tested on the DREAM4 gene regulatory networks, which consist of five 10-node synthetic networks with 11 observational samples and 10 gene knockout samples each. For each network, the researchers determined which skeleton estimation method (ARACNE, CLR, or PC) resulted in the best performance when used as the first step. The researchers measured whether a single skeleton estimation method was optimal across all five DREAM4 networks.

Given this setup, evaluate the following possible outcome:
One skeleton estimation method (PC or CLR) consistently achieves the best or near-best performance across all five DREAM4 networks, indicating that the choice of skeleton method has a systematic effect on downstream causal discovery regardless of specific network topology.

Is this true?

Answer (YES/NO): NO